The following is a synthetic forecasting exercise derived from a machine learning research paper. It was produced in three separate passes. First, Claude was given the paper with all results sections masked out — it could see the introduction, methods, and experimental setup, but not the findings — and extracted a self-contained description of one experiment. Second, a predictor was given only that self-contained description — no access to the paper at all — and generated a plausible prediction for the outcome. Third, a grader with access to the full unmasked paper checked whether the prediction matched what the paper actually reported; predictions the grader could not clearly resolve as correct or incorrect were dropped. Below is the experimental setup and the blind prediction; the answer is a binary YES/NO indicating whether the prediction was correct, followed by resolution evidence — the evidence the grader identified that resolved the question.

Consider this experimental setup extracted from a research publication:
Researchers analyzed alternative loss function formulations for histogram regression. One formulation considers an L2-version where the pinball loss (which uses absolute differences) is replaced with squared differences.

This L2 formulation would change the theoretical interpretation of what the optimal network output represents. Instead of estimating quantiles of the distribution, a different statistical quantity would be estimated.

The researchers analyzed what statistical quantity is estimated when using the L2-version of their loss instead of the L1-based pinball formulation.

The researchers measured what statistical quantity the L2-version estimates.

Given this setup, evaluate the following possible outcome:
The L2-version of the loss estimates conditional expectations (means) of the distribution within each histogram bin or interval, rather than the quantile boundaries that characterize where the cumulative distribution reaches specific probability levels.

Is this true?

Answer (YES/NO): NO